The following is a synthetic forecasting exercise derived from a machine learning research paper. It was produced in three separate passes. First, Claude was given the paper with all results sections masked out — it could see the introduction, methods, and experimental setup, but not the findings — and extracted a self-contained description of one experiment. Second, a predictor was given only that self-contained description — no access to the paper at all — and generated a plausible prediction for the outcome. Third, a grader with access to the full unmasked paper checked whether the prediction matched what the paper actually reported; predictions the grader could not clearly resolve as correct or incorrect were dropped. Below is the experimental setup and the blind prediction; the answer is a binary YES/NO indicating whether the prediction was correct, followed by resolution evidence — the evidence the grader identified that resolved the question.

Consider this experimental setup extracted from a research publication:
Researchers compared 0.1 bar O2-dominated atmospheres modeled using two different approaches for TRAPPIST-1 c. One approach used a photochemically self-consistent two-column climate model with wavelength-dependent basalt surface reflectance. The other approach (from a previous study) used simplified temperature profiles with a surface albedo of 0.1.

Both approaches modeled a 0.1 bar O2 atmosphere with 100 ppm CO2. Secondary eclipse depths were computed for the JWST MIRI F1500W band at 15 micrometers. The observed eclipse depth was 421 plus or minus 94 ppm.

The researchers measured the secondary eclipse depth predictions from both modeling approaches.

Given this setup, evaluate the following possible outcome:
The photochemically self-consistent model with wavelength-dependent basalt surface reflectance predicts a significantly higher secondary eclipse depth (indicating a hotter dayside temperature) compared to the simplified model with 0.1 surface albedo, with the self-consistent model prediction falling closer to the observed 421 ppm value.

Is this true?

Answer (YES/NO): NO